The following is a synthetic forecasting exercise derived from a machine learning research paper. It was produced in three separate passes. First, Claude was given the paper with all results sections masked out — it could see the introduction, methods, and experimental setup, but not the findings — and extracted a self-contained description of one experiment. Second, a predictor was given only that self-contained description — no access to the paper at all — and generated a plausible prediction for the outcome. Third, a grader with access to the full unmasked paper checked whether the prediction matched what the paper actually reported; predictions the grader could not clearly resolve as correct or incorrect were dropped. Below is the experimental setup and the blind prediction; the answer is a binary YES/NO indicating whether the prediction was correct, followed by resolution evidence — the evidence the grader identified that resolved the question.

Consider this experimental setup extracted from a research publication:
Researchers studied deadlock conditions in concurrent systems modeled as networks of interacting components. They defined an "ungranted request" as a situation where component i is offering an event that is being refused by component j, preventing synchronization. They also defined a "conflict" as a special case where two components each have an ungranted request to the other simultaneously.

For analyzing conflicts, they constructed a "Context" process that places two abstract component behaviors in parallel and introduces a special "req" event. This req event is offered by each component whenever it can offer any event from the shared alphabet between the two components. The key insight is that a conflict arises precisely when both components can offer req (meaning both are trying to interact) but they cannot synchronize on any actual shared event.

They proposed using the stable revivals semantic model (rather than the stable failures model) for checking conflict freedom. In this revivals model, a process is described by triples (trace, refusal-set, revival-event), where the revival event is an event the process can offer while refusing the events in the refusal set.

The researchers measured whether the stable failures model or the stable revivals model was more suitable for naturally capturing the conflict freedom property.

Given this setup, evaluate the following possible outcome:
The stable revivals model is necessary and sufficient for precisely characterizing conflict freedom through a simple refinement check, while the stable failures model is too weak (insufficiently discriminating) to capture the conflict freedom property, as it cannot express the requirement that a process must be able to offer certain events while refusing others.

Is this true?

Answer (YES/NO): NO